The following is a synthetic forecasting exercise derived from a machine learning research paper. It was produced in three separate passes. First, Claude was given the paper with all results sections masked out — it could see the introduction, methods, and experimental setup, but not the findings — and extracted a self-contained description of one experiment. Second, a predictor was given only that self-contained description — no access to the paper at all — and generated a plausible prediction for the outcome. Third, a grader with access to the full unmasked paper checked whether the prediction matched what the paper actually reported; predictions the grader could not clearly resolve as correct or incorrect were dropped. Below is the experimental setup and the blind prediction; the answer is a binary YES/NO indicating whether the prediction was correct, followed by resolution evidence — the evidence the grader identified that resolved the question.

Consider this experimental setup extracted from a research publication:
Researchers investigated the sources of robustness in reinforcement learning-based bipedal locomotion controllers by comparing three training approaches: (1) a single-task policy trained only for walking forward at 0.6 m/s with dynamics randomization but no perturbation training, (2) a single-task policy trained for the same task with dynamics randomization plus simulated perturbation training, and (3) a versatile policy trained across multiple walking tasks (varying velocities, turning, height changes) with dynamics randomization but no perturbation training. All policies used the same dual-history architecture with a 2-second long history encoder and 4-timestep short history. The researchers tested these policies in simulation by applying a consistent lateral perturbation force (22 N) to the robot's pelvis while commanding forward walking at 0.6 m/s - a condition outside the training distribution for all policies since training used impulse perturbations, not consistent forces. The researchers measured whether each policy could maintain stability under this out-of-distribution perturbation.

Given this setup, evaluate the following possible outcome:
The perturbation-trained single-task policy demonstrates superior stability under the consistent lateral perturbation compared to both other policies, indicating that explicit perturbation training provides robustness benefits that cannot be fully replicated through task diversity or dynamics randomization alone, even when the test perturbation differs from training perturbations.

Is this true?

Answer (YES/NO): NO